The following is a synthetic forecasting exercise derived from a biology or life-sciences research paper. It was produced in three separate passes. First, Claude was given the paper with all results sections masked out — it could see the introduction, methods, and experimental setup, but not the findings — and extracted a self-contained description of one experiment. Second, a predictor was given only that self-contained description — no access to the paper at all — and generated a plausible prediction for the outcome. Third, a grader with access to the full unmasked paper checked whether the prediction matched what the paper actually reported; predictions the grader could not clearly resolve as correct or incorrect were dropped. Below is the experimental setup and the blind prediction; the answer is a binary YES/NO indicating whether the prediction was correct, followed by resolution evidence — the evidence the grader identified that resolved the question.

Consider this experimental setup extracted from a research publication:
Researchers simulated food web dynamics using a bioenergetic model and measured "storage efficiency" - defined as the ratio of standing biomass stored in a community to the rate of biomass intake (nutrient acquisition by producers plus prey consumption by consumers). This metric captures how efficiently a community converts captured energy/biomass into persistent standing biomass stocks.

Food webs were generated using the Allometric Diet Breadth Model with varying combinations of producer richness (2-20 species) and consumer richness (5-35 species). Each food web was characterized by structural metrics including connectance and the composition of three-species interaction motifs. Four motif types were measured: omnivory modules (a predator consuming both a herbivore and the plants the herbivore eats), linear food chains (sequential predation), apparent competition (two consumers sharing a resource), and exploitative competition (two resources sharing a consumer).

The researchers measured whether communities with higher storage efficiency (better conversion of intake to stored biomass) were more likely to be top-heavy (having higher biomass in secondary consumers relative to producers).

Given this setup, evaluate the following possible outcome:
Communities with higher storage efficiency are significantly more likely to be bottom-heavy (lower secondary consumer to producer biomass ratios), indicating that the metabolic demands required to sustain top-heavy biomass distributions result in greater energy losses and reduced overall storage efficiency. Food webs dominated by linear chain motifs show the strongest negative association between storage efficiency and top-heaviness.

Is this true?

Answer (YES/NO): NO